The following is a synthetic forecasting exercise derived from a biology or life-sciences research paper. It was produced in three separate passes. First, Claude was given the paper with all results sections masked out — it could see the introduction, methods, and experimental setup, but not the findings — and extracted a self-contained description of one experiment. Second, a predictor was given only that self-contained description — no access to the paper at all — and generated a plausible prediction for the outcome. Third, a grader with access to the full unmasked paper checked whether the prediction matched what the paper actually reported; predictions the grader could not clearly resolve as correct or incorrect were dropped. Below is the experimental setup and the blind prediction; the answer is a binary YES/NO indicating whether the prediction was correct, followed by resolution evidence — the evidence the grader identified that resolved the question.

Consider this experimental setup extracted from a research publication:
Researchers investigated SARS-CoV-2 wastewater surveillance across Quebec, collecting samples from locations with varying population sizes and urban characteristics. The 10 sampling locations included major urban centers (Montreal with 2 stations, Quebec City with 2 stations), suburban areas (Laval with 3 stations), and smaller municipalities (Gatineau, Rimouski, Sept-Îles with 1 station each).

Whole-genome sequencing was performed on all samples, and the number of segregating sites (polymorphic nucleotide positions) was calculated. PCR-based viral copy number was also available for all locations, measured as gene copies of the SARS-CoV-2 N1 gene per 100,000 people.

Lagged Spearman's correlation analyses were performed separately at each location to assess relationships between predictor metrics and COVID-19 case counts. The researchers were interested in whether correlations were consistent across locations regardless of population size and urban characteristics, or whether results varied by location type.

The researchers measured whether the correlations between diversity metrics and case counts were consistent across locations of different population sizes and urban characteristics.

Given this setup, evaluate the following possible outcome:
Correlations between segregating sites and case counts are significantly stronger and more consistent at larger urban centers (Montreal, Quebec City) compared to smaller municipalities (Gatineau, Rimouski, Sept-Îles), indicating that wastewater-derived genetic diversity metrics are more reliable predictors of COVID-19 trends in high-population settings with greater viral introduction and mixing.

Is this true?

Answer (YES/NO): NO